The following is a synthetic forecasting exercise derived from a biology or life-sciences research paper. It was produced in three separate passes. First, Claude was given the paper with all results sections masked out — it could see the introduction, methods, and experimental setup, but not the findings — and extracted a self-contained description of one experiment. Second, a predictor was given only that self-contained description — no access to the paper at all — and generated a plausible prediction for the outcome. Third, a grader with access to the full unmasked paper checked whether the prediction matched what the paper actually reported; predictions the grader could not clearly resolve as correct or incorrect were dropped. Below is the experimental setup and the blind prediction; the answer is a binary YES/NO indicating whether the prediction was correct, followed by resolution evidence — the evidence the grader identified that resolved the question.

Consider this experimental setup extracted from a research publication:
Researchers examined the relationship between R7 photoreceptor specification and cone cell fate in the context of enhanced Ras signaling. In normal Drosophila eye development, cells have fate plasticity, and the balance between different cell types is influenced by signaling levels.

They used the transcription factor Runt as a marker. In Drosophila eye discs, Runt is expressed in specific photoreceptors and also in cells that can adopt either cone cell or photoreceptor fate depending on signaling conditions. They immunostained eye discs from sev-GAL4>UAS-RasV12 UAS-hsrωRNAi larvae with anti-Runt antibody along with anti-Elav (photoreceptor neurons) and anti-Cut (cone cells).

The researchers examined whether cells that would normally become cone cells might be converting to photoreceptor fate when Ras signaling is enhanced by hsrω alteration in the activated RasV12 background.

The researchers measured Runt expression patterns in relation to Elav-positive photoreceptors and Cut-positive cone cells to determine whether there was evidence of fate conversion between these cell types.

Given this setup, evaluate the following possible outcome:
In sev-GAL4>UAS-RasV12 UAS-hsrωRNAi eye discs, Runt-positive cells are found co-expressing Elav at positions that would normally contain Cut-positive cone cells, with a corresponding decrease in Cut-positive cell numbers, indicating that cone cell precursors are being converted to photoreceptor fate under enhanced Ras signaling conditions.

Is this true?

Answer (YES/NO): YES